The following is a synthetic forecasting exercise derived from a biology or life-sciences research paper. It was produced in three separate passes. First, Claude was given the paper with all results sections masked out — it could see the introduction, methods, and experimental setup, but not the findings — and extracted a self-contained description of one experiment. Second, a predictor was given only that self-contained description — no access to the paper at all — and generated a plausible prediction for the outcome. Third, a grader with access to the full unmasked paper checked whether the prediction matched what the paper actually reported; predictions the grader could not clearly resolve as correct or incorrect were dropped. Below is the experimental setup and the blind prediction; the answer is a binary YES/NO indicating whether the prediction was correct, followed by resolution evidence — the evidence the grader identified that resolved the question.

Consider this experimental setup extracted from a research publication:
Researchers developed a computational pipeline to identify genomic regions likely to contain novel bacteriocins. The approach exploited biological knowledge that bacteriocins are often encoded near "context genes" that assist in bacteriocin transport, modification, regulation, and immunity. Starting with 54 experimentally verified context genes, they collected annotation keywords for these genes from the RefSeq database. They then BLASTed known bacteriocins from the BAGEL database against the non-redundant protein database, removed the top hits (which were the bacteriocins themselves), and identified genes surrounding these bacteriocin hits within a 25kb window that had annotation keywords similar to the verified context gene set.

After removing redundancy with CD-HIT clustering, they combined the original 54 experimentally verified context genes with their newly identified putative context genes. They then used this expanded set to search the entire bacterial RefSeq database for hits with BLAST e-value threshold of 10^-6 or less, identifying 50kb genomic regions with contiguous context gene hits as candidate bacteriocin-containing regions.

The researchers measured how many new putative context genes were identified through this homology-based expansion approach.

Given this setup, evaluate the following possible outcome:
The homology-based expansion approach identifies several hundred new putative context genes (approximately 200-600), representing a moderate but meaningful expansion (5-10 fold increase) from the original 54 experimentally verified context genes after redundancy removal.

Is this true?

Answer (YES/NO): NO